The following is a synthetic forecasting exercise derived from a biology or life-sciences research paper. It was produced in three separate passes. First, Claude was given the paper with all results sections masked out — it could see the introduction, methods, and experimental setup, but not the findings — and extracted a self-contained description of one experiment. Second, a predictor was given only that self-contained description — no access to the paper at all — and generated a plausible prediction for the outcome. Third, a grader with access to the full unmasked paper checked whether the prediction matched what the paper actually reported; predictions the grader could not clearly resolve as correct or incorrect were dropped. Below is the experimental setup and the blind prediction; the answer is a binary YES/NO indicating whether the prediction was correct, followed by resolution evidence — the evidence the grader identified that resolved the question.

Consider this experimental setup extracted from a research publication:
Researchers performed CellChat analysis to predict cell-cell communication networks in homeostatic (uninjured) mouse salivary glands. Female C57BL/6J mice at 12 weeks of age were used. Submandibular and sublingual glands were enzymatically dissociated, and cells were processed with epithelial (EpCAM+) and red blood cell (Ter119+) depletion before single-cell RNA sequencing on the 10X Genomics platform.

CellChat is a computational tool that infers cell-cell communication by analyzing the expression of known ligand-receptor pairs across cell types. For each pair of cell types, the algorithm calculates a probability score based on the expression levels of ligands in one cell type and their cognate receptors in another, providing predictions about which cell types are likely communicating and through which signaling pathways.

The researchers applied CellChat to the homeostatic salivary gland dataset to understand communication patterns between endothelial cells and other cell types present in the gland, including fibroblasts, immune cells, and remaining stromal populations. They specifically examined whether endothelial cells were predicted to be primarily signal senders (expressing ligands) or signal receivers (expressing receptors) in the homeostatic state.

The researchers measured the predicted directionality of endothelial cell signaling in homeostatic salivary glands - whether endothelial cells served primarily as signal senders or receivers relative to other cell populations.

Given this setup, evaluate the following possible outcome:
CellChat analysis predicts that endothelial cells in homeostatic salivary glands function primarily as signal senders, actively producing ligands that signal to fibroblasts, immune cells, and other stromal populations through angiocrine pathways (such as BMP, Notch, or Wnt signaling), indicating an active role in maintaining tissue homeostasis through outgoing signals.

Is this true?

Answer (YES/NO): NO